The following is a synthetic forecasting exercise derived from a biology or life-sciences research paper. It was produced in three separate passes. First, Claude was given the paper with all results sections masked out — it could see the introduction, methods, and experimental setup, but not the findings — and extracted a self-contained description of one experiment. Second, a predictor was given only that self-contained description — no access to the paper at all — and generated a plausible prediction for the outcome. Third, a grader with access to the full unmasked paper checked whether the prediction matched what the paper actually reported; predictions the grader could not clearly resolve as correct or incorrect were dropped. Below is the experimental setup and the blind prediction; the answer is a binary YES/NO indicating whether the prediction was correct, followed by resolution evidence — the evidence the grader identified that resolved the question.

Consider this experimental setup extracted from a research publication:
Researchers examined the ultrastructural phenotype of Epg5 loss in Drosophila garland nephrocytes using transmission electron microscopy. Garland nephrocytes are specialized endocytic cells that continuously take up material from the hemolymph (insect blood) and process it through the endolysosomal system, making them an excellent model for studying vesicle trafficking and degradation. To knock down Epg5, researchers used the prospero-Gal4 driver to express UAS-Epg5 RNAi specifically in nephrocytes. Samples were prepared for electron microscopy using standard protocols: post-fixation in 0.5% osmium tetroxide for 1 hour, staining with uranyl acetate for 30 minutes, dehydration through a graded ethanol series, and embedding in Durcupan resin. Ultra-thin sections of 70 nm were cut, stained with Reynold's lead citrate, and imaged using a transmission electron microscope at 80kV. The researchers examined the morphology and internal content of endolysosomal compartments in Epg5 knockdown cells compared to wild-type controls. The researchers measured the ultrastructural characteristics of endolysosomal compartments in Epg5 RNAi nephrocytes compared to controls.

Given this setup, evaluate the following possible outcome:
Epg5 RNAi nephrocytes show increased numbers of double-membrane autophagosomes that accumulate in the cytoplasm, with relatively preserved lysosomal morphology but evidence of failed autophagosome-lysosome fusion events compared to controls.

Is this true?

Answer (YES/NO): NO